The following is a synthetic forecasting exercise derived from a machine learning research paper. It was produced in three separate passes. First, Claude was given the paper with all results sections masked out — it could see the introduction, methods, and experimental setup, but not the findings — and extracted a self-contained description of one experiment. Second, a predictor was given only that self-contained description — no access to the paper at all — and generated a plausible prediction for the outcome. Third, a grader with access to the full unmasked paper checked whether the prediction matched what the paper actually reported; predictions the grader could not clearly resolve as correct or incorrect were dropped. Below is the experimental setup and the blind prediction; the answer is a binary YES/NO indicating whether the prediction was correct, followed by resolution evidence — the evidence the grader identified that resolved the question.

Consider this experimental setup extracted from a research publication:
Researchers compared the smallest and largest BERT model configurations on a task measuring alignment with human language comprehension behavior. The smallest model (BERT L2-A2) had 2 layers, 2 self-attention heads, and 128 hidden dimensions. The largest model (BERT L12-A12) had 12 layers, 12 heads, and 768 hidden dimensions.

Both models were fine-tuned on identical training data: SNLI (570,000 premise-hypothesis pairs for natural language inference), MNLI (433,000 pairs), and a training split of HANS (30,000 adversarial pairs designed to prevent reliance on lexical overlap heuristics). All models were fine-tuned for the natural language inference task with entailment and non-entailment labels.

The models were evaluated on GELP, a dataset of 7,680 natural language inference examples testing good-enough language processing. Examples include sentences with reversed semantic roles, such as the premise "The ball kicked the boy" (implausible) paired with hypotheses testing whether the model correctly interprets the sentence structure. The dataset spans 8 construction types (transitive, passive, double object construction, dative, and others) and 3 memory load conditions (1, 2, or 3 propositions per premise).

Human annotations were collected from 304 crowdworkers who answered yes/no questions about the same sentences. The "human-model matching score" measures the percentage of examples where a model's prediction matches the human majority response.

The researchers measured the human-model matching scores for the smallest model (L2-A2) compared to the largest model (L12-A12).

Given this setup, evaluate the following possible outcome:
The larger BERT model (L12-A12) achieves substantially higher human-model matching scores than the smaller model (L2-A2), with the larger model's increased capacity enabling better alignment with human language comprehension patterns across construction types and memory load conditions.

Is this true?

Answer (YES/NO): YES